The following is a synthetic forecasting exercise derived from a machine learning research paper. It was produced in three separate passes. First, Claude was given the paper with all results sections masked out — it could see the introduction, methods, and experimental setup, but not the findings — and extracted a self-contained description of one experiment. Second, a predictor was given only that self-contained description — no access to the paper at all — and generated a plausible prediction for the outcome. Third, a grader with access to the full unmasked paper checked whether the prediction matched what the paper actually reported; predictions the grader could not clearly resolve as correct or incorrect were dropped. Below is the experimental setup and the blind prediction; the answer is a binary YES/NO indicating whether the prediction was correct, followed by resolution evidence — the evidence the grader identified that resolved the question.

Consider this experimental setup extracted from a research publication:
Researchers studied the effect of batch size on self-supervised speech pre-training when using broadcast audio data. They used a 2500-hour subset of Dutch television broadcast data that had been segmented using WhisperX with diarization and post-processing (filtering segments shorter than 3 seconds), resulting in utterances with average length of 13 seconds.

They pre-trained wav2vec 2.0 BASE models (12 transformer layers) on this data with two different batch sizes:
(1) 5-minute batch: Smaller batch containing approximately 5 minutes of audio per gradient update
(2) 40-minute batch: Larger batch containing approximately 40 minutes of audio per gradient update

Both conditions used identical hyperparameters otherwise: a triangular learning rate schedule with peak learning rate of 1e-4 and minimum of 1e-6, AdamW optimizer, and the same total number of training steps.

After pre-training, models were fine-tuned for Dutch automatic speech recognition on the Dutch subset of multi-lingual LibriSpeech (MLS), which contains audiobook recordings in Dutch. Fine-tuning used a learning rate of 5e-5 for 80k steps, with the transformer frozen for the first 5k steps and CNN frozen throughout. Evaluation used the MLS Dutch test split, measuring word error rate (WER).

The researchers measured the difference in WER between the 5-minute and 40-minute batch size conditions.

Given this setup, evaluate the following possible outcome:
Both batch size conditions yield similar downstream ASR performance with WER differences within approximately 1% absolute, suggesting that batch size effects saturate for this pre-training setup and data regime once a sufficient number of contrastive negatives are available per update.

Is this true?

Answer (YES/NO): NO